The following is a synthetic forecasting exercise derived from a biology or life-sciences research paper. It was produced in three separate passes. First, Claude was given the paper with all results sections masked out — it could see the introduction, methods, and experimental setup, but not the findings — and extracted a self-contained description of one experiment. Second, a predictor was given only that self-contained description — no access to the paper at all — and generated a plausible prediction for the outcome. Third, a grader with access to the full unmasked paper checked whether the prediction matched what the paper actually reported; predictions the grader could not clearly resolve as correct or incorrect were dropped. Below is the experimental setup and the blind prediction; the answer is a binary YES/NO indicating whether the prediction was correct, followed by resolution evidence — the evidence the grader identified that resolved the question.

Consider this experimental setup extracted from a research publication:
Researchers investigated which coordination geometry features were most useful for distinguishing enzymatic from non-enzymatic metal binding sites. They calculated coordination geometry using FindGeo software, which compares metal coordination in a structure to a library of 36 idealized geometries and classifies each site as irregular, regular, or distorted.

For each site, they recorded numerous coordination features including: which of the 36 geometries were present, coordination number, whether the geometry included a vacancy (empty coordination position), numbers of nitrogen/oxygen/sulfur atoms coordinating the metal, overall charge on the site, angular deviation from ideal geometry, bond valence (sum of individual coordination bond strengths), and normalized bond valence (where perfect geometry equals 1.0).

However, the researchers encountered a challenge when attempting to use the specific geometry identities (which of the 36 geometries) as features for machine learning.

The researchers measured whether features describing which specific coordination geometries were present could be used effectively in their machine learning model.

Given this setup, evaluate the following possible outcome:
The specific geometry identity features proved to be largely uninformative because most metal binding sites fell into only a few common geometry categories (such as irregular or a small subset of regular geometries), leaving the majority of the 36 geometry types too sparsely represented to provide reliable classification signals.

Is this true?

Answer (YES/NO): NO